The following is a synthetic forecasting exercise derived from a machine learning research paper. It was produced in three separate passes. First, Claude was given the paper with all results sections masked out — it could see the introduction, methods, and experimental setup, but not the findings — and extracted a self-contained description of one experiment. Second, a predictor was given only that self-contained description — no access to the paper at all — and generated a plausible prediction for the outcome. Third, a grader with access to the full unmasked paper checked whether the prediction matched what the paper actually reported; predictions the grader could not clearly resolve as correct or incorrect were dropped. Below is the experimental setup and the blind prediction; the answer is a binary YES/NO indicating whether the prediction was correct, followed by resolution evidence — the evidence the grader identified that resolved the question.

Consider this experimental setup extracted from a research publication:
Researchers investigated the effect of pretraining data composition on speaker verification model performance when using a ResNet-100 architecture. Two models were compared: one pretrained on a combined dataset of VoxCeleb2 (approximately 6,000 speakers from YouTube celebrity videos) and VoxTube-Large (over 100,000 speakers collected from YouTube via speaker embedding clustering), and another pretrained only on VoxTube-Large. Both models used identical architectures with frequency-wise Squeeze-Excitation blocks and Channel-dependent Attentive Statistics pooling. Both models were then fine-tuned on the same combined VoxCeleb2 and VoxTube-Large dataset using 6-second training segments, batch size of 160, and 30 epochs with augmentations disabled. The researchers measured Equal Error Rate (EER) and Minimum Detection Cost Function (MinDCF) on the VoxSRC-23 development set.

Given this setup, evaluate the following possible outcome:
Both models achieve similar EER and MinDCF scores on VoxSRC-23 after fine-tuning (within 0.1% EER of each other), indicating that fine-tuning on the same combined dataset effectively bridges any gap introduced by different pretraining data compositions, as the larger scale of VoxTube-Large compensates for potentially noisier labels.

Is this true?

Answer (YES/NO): NO